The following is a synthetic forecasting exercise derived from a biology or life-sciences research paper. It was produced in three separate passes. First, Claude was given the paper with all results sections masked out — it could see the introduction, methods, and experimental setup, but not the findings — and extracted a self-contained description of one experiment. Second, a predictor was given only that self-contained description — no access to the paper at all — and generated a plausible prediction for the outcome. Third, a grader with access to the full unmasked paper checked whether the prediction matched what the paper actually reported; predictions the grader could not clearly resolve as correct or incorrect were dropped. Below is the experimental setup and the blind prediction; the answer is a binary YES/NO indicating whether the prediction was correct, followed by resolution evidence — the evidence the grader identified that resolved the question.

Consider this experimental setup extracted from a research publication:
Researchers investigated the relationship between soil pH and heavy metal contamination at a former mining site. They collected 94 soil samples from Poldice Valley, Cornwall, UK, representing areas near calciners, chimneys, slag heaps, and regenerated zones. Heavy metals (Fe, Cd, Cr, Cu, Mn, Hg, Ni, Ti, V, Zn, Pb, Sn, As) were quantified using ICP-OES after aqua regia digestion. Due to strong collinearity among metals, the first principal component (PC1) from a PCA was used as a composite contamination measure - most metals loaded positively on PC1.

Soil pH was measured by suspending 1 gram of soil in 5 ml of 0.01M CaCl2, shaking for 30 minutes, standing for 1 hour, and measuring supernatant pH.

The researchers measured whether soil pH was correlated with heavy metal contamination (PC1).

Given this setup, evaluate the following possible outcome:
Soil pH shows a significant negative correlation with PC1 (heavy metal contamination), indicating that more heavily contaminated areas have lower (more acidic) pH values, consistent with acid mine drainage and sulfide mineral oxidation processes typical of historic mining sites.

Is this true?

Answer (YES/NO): NO